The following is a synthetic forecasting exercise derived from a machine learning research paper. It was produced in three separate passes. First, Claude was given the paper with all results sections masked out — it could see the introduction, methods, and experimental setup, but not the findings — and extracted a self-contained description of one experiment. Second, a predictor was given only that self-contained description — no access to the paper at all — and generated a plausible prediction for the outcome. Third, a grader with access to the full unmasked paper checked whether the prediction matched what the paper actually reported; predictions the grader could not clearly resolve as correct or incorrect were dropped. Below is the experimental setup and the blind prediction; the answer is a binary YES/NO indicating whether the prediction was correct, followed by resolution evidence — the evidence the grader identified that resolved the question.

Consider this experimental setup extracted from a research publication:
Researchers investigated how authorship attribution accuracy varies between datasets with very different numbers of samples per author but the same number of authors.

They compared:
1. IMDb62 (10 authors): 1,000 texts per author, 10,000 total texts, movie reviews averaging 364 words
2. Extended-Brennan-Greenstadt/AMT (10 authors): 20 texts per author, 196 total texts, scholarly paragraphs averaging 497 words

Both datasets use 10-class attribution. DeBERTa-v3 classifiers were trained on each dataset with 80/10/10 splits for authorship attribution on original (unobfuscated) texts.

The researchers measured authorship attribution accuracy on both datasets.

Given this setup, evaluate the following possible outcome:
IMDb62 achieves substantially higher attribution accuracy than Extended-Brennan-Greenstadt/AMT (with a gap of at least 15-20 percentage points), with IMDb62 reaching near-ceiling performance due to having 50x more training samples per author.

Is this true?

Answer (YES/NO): YES